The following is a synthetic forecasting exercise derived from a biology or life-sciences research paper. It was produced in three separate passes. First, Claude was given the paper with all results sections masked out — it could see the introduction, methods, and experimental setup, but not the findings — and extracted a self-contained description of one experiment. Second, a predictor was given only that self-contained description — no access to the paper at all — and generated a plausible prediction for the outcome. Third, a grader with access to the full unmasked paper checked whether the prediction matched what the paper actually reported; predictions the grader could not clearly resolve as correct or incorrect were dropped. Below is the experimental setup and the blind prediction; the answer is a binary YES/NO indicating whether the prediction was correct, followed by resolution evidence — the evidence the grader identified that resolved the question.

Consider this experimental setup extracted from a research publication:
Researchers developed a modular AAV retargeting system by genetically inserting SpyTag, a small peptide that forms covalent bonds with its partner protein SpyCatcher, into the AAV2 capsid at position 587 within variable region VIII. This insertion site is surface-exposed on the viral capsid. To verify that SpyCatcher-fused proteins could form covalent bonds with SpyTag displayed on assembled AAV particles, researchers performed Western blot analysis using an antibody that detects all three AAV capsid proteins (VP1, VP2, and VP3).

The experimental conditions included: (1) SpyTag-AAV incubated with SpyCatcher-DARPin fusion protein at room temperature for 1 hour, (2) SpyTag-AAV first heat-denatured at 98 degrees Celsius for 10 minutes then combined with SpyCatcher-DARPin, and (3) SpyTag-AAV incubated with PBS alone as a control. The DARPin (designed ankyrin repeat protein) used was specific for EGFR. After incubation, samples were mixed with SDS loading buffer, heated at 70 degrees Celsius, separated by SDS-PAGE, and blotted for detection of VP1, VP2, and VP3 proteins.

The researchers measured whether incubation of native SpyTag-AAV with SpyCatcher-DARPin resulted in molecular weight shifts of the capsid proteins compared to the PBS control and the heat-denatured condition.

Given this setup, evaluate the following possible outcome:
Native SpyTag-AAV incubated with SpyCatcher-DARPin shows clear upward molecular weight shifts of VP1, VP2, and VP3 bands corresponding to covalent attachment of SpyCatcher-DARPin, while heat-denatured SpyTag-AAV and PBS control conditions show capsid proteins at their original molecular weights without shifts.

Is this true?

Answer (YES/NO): NO